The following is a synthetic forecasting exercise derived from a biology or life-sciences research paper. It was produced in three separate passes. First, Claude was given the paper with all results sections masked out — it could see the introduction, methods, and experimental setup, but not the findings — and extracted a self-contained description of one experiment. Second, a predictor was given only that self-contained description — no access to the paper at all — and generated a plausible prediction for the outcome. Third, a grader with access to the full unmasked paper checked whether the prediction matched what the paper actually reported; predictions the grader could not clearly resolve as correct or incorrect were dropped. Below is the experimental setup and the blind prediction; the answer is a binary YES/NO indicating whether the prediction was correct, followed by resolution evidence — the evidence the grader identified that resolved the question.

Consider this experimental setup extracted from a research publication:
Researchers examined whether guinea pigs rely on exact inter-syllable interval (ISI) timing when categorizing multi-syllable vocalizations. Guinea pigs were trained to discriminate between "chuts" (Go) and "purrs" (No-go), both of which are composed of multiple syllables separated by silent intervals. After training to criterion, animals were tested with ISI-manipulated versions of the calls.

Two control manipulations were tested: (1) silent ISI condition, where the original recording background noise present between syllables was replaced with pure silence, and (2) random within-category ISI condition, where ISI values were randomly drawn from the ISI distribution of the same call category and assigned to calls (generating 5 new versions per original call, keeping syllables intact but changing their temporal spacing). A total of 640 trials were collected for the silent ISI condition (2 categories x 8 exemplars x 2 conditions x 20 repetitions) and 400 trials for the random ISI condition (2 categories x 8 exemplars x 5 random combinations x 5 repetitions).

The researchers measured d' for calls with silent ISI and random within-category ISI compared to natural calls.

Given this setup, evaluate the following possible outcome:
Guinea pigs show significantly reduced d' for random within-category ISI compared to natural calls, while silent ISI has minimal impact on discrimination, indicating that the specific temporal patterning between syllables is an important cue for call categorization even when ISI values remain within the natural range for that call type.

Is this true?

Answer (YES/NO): NO